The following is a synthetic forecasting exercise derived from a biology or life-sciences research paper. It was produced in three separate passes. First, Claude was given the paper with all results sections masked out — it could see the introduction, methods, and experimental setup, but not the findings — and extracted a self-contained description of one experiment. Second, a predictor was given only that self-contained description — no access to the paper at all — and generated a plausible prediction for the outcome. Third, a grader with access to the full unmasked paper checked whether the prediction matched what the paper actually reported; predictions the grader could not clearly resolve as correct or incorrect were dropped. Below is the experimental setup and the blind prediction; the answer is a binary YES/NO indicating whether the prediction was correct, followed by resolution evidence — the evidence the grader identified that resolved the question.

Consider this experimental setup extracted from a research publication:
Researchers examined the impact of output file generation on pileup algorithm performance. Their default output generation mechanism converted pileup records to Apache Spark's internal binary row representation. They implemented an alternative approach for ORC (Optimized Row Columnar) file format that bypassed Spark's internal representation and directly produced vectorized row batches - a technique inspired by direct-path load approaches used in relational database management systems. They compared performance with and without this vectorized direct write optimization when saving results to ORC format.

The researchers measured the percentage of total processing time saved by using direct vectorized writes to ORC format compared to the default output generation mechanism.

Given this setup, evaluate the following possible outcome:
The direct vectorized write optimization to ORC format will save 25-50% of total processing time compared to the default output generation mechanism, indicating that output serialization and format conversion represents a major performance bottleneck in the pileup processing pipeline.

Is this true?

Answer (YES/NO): NO